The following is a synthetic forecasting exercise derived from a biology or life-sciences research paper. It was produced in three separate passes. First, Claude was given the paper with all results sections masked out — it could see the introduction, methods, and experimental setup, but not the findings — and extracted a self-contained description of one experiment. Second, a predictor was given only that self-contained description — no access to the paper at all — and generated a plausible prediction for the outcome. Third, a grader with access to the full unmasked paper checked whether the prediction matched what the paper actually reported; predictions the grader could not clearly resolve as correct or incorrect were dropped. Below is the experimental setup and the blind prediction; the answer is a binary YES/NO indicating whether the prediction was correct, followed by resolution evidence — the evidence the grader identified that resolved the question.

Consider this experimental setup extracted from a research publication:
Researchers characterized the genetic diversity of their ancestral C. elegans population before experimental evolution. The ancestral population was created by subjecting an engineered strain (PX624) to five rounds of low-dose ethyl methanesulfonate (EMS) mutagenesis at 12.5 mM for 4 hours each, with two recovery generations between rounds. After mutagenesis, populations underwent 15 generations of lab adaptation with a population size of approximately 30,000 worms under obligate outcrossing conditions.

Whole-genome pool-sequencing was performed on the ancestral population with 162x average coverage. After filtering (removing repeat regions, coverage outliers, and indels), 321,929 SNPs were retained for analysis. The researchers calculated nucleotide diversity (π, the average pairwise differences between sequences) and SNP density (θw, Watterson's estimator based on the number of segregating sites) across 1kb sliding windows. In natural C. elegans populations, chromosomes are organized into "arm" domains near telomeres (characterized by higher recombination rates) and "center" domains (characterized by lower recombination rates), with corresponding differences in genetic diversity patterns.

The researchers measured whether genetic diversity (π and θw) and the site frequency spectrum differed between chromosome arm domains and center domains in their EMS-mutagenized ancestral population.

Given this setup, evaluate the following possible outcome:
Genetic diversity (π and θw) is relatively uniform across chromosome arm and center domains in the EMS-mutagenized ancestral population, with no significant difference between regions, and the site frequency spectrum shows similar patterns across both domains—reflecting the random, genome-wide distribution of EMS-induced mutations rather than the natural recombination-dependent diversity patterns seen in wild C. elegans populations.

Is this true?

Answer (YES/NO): NO